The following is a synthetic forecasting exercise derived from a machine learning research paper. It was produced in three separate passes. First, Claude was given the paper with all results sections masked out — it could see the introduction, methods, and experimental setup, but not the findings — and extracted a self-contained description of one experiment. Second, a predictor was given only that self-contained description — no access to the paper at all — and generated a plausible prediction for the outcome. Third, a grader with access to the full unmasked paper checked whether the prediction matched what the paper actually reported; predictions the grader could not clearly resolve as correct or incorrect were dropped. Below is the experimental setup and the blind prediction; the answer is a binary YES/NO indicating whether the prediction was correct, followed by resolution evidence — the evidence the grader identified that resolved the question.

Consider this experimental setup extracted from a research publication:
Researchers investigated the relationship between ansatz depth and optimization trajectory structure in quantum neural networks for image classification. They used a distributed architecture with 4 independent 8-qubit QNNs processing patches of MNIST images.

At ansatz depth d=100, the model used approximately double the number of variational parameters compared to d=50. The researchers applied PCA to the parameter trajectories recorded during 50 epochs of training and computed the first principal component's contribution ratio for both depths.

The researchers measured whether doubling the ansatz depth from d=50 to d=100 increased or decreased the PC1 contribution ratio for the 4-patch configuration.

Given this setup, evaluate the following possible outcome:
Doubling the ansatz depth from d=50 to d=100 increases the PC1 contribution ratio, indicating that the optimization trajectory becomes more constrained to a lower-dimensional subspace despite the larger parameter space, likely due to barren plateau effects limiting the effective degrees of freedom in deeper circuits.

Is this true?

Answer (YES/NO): NO